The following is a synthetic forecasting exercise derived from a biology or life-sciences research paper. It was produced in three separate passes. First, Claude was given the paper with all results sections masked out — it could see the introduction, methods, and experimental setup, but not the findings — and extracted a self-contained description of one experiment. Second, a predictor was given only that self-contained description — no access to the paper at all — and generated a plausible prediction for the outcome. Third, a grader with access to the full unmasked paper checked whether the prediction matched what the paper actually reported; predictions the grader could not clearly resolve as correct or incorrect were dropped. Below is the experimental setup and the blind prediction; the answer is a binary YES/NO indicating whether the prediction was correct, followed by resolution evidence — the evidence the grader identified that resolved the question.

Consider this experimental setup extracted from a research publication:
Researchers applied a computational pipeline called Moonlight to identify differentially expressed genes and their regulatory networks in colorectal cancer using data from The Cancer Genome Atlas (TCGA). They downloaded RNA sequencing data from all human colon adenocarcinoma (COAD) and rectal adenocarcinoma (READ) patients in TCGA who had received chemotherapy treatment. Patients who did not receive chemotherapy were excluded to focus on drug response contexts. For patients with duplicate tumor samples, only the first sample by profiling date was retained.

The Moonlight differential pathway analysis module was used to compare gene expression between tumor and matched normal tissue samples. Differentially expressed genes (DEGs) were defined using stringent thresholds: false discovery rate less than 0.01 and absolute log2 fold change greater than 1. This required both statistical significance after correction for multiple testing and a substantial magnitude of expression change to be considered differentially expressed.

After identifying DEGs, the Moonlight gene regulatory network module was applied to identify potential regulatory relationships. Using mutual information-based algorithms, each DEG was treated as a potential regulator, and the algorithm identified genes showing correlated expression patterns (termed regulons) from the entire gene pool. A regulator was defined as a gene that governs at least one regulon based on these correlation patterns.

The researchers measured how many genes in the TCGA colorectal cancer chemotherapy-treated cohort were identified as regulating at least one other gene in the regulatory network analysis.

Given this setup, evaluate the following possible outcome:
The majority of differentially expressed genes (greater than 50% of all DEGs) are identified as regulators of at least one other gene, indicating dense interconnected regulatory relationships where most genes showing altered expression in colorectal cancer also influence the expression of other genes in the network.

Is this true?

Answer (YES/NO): YES